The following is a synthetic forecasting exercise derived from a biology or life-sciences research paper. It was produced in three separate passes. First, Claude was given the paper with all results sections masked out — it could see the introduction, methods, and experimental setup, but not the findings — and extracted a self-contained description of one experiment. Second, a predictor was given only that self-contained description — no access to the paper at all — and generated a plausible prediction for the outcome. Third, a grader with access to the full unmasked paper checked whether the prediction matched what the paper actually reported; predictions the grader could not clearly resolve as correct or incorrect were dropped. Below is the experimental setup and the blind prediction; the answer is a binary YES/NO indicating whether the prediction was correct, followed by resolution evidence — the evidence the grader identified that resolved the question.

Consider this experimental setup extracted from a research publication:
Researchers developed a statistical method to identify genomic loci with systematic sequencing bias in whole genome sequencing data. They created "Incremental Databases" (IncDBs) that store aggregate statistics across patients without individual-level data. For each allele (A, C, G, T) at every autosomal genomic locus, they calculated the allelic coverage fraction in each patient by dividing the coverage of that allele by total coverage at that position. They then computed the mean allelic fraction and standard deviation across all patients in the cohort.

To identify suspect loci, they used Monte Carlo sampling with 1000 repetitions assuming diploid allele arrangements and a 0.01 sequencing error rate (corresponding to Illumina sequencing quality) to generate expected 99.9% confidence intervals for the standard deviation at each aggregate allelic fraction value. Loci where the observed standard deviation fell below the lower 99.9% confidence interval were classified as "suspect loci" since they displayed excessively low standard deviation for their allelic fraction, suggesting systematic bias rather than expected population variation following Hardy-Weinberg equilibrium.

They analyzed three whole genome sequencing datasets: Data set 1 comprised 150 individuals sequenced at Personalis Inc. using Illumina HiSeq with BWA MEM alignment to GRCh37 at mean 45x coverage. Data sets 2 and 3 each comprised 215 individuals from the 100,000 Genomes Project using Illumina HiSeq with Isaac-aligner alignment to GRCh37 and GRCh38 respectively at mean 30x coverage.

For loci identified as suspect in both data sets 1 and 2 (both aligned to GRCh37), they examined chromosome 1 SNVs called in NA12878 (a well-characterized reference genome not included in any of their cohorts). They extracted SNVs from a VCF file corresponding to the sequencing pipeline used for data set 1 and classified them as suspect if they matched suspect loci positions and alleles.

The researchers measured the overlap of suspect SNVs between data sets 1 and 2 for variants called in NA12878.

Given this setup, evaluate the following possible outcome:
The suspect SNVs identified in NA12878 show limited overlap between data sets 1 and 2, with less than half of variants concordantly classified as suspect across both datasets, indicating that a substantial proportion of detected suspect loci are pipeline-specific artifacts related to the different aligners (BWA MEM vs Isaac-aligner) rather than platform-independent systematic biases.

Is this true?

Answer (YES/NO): NO